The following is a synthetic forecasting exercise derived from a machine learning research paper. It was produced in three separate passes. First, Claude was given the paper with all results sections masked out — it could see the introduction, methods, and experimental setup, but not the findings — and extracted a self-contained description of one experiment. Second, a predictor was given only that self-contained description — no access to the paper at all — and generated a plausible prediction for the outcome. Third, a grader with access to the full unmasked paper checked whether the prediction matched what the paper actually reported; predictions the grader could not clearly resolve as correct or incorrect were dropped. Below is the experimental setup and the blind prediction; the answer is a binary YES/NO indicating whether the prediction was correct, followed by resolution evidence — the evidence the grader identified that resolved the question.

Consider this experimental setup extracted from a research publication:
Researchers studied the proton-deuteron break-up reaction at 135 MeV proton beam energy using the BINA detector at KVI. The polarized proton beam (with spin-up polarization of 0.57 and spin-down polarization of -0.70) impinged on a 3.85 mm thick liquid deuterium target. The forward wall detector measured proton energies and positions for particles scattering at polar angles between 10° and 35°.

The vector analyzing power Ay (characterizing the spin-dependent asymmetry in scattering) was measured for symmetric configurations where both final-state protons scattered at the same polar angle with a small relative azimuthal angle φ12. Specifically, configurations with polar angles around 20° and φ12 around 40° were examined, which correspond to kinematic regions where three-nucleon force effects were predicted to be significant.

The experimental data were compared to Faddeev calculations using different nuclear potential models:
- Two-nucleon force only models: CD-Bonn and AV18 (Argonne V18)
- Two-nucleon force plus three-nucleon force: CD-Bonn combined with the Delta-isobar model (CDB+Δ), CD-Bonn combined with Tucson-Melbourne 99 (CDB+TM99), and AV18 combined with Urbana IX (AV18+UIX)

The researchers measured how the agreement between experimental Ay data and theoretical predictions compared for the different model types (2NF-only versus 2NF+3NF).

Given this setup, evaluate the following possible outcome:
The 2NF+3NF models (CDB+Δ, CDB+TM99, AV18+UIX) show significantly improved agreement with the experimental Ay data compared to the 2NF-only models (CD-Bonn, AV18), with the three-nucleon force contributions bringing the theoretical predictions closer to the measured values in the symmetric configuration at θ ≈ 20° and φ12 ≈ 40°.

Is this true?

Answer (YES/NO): NO